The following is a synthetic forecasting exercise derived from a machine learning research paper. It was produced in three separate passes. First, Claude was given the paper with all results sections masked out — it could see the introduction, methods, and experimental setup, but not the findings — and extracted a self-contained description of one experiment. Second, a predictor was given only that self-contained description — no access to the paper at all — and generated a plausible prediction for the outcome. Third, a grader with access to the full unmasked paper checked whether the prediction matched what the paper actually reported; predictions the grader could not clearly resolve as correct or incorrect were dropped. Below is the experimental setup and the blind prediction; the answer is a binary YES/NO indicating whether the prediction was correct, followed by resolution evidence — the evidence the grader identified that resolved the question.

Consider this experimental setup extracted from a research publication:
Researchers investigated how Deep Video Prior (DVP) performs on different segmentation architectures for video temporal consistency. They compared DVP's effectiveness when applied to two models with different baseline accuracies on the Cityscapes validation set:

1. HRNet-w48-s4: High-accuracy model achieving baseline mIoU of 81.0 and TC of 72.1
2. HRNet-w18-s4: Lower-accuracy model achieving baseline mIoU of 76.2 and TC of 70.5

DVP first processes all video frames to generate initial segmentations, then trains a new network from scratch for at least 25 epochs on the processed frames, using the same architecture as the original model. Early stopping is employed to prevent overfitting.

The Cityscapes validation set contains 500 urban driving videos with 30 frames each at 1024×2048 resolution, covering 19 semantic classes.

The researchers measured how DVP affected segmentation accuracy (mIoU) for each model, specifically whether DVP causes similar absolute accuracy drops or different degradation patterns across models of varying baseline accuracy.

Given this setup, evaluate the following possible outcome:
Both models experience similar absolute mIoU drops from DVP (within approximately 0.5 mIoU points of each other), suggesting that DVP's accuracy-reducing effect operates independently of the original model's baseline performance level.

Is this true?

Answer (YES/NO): NO